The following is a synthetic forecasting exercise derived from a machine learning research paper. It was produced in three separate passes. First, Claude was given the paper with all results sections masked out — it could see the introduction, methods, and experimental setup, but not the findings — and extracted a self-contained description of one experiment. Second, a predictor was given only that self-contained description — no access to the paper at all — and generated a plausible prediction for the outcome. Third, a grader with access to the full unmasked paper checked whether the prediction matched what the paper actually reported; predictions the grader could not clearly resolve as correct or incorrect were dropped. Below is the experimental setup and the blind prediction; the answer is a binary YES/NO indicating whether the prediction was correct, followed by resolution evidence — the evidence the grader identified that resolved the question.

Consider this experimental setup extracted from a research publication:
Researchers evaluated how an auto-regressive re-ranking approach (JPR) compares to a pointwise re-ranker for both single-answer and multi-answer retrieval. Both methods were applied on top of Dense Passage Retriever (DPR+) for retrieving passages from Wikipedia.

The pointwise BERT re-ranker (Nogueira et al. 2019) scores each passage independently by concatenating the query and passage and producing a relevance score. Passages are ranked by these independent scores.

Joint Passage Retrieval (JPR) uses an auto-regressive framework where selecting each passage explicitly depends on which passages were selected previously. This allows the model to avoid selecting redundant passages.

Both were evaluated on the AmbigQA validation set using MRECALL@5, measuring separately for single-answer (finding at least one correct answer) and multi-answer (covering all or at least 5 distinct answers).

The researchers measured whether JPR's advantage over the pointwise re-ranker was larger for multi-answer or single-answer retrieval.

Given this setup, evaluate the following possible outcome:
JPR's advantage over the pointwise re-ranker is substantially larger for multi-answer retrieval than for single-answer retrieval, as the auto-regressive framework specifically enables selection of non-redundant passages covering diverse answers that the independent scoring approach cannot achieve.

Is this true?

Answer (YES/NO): YES